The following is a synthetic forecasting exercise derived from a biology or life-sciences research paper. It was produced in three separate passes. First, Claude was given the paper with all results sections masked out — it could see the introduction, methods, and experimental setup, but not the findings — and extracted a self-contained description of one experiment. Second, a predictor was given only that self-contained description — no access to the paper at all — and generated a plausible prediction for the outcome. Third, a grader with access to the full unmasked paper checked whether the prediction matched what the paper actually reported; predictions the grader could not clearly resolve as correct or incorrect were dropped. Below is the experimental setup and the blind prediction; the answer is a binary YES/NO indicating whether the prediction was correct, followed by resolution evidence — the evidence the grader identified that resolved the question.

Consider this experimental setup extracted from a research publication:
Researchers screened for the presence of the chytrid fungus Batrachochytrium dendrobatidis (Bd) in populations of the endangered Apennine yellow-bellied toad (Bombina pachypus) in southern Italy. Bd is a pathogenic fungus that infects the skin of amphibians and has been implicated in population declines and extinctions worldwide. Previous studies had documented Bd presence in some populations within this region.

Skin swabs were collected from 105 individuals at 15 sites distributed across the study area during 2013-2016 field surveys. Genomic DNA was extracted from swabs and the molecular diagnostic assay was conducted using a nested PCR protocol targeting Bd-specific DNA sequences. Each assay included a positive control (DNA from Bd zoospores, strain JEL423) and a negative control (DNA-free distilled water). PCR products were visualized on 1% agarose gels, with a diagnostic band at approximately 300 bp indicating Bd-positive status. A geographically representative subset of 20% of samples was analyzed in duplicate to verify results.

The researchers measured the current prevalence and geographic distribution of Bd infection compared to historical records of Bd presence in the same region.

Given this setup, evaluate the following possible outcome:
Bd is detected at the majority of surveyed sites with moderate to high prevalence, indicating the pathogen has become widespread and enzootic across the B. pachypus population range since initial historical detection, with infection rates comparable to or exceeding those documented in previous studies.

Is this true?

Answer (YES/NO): NO